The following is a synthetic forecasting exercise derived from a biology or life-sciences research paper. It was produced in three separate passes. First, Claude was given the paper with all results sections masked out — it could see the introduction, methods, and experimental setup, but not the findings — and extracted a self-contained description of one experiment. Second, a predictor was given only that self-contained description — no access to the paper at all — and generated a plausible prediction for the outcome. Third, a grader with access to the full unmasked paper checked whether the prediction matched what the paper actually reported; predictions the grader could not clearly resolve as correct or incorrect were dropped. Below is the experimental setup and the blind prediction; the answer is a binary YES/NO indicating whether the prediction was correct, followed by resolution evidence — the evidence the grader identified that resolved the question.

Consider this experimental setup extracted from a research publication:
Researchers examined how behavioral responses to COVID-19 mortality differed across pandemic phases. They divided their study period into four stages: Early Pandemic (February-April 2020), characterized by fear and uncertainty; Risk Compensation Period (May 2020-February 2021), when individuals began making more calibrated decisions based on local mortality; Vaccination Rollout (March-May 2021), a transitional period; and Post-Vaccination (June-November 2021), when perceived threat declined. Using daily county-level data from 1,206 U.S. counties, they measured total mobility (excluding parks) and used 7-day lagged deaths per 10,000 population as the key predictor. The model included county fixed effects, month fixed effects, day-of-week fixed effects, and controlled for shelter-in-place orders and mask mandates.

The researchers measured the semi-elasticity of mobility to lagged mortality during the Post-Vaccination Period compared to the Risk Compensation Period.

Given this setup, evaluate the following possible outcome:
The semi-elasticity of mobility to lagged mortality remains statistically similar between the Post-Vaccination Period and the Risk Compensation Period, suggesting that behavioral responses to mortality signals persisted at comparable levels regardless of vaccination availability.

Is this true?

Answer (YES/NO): NO